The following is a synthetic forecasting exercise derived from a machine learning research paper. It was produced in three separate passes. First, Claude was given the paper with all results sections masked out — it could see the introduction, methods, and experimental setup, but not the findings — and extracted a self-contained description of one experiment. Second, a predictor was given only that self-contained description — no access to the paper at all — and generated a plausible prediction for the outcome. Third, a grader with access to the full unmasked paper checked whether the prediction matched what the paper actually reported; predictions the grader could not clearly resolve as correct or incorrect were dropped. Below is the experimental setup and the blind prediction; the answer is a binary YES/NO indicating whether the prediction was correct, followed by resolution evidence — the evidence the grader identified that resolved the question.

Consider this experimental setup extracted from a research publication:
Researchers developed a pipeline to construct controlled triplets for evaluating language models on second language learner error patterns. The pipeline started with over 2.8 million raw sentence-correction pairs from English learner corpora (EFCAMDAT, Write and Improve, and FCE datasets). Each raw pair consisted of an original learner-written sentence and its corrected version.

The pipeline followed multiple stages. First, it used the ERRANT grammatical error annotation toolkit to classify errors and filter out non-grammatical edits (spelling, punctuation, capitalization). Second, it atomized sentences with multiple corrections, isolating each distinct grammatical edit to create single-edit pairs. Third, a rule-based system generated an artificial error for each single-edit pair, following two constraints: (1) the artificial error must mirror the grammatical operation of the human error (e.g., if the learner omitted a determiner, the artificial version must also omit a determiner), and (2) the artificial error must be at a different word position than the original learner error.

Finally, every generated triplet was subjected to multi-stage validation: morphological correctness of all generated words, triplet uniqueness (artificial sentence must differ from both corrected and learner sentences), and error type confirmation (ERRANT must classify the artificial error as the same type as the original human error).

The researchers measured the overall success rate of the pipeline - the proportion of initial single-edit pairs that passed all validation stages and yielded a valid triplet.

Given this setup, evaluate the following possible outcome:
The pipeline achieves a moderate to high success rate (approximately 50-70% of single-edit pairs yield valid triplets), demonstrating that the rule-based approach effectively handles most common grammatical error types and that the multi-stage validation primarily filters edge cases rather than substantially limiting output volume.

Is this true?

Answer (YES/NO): NO